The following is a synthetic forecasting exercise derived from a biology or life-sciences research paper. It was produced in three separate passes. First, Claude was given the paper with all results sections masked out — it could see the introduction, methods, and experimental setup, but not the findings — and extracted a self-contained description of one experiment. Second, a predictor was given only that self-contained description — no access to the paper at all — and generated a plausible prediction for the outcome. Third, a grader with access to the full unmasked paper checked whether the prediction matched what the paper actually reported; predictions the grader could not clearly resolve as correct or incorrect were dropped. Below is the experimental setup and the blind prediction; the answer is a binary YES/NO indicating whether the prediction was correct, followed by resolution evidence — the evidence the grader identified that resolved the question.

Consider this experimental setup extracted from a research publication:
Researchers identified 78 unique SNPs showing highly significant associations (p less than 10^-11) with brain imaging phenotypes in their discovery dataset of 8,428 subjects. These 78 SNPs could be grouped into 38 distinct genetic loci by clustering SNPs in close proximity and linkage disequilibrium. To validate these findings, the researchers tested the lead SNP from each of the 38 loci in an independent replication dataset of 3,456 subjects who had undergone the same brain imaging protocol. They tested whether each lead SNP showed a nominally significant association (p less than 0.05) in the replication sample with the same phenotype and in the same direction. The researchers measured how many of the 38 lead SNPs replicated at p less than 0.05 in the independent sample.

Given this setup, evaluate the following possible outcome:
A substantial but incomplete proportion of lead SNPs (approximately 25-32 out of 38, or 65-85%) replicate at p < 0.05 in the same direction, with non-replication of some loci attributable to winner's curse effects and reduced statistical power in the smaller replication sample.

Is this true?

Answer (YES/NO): NO